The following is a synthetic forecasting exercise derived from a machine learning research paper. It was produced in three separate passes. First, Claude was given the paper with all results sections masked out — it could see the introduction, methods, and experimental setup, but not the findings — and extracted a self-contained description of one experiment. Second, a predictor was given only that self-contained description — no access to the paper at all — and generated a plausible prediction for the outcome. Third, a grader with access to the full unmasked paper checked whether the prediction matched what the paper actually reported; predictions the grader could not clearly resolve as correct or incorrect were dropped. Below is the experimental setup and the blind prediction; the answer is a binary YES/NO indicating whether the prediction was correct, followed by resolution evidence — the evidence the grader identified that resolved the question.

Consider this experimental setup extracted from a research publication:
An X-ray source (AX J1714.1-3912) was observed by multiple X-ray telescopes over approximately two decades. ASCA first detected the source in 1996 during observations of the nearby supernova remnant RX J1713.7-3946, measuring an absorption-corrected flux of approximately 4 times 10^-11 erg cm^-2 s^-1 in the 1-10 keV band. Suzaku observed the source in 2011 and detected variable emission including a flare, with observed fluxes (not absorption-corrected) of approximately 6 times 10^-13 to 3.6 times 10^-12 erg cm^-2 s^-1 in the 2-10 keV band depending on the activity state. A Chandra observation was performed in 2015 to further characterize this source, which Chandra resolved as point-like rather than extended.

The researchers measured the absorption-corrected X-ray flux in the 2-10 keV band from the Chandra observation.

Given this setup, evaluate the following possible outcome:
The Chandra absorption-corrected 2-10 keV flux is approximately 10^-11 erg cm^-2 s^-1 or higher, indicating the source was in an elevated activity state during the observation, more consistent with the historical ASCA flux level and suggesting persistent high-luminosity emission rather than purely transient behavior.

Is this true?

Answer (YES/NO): NO